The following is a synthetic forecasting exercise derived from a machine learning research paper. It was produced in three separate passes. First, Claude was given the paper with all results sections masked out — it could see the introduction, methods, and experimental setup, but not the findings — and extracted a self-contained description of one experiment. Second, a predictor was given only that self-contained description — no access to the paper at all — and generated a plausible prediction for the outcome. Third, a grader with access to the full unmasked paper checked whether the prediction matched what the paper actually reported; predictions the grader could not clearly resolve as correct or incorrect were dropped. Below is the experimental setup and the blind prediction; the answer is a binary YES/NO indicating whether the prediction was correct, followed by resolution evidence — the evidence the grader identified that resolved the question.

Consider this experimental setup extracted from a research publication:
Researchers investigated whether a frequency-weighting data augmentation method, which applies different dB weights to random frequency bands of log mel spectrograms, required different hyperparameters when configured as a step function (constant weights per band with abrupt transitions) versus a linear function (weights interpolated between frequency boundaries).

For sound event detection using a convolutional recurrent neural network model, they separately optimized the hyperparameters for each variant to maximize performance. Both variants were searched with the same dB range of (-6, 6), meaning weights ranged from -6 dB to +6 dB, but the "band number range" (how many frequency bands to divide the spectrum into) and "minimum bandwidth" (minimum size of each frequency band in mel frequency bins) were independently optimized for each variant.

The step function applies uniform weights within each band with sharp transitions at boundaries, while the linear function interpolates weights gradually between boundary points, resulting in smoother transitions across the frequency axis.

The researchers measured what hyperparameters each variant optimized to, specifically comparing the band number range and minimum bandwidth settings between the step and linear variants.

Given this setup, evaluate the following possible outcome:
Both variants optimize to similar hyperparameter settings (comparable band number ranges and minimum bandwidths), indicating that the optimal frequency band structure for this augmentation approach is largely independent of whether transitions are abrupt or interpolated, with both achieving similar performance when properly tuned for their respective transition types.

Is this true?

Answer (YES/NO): NO